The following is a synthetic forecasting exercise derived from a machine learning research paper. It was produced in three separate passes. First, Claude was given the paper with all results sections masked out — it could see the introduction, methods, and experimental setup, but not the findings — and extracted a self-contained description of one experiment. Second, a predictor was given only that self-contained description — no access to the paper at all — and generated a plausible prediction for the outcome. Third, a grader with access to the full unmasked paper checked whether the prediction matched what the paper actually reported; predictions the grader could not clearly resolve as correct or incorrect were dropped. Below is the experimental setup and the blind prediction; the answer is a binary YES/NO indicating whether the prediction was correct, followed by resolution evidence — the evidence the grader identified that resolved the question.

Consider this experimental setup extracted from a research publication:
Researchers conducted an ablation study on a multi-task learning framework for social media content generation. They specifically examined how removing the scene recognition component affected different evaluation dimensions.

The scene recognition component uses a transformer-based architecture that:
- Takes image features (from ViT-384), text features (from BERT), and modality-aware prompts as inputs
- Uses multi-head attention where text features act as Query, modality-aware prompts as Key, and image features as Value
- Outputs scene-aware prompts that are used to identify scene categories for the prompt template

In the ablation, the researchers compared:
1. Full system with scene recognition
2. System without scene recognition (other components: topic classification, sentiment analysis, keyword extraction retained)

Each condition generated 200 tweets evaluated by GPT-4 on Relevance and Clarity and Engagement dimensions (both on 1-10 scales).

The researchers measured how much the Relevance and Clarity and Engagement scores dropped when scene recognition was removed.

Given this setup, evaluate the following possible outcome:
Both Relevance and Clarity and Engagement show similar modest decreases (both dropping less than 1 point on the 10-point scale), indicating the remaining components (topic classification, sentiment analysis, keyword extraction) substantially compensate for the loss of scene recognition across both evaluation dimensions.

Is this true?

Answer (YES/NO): YES